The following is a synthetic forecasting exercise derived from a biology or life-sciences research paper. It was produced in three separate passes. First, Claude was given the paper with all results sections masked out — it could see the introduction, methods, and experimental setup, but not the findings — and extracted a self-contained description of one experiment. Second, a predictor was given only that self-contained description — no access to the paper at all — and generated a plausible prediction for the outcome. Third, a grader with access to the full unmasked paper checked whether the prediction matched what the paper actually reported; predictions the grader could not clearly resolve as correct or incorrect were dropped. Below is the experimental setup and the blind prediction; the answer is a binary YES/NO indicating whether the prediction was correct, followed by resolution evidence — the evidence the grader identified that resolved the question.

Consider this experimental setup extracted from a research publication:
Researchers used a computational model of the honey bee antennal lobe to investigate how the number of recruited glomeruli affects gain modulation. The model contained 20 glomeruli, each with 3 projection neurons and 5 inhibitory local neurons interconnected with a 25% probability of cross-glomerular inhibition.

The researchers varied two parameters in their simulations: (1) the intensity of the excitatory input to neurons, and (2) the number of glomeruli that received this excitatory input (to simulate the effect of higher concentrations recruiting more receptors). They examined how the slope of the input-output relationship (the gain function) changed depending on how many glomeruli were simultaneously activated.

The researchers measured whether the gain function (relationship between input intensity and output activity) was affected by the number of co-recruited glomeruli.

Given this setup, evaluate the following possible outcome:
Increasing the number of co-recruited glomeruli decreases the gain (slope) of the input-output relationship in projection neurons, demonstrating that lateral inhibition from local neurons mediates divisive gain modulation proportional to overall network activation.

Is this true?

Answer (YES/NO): YES